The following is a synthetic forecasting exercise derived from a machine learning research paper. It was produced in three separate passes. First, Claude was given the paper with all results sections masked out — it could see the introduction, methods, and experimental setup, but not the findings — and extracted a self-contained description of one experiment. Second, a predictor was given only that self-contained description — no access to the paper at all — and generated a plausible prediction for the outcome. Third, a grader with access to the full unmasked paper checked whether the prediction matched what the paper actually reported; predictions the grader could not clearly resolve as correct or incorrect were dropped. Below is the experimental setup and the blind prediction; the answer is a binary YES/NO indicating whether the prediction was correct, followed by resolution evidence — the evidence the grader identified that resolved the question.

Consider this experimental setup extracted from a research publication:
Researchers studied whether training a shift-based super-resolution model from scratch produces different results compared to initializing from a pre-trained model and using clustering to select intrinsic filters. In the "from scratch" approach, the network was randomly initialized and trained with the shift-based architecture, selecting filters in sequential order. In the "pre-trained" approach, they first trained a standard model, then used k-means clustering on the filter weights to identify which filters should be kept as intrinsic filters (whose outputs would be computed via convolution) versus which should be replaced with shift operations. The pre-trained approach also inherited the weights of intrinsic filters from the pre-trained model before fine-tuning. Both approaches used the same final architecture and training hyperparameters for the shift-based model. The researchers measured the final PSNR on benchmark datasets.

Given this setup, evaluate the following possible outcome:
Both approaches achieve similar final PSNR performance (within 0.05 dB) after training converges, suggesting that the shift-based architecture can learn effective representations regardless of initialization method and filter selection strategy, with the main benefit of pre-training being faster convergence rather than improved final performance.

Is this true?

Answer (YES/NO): NO